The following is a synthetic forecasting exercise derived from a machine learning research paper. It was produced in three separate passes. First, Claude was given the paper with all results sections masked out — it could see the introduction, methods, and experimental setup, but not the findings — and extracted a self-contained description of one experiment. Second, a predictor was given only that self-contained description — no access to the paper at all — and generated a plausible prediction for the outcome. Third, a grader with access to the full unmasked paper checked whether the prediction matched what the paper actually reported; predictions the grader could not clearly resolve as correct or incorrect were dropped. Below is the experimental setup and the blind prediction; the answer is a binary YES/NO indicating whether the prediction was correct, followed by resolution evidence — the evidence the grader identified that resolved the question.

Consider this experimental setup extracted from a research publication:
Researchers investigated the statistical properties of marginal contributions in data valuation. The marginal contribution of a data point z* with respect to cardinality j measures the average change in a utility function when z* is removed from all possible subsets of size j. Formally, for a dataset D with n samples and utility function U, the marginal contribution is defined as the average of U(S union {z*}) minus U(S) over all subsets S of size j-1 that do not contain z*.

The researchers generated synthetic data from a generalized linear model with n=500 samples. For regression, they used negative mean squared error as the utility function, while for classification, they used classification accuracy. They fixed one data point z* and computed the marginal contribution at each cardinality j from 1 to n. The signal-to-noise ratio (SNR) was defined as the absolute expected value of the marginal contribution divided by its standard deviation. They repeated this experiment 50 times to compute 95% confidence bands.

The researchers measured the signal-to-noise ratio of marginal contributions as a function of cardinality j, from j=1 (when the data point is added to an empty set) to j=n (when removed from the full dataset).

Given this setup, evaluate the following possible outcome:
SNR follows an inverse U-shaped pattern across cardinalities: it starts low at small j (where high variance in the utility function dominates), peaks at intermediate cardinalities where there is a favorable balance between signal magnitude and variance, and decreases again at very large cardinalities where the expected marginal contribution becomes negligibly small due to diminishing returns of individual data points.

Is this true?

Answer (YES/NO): NO